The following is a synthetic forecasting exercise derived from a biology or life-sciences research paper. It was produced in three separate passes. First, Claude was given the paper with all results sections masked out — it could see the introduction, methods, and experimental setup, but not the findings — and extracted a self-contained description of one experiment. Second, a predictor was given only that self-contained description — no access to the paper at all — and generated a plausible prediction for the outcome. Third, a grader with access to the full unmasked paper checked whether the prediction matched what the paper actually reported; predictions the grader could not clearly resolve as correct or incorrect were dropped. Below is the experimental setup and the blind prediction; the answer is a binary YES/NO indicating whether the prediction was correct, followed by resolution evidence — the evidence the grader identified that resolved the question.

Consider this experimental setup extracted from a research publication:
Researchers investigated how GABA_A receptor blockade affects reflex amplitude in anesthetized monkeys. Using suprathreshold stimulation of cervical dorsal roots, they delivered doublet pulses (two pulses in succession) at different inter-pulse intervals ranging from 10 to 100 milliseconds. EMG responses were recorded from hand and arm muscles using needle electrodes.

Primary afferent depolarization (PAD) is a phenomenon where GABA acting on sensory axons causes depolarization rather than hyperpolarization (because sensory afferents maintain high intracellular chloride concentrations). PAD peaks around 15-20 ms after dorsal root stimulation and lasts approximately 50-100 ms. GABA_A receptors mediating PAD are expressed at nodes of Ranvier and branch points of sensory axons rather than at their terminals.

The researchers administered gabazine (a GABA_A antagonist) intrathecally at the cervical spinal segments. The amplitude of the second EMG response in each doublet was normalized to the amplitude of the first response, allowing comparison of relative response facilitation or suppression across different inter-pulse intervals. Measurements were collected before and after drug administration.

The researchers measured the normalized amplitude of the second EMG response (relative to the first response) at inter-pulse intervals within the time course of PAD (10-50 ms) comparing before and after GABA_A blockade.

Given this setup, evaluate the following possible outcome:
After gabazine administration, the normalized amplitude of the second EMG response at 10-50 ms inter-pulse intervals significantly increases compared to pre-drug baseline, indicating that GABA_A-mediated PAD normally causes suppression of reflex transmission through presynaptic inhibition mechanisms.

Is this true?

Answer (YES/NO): NO